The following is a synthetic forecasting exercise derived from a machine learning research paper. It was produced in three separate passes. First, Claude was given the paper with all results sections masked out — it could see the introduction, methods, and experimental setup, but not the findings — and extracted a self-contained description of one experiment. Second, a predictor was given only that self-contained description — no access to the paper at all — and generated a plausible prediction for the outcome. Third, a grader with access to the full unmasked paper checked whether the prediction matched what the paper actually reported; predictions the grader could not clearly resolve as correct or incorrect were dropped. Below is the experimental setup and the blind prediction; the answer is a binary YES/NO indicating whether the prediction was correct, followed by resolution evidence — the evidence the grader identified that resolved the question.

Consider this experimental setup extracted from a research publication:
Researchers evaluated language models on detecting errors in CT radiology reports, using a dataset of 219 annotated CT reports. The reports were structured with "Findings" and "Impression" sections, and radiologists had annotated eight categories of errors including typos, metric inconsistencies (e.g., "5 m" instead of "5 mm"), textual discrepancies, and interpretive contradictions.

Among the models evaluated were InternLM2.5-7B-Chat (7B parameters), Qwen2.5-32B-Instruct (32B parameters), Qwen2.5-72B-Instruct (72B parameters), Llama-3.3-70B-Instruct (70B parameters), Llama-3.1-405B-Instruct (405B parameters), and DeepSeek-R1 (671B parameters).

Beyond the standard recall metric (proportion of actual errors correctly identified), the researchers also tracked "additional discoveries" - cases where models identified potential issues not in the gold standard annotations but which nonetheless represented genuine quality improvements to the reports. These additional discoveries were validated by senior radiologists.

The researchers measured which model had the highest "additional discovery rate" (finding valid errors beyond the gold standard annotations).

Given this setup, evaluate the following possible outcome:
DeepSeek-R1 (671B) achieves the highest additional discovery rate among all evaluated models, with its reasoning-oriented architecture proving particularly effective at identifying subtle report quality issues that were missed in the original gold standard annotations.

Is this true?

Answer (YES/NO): NO